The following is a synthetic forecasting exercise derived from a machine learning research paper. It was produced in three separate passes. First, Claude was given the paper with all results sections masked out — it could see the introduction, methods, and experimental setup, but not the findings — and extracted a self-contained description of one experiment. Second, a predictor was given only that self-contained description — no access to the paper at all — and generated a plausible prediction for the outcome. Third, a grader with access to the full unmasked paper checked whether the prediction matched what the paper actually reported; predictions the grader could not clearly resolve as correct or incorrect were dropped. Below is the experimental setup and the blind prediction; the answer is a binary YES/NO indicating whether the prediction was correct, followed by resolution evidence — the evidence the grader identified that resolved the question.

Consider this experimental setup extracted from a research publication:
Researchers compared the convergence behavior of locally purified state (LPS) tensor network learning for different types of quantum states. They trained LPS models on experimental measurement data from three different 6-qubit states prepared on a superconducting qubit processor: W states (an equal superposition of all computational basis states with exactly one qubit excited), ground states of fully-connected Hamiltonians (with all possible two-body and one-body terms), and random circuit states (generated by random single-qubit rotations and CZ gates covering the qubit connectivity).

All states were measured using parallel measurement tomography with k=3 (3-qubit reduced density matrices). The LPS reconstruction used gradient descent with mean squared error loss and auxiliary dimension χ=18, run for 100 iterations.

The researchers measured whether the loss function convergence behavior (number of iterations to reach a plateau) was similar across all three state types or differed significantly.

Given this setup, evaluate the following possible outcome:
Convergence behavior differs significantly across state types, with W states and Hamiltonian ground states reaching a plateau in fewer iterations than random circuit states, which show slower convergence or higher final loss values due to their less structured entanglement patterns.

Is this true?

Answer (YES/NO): NO